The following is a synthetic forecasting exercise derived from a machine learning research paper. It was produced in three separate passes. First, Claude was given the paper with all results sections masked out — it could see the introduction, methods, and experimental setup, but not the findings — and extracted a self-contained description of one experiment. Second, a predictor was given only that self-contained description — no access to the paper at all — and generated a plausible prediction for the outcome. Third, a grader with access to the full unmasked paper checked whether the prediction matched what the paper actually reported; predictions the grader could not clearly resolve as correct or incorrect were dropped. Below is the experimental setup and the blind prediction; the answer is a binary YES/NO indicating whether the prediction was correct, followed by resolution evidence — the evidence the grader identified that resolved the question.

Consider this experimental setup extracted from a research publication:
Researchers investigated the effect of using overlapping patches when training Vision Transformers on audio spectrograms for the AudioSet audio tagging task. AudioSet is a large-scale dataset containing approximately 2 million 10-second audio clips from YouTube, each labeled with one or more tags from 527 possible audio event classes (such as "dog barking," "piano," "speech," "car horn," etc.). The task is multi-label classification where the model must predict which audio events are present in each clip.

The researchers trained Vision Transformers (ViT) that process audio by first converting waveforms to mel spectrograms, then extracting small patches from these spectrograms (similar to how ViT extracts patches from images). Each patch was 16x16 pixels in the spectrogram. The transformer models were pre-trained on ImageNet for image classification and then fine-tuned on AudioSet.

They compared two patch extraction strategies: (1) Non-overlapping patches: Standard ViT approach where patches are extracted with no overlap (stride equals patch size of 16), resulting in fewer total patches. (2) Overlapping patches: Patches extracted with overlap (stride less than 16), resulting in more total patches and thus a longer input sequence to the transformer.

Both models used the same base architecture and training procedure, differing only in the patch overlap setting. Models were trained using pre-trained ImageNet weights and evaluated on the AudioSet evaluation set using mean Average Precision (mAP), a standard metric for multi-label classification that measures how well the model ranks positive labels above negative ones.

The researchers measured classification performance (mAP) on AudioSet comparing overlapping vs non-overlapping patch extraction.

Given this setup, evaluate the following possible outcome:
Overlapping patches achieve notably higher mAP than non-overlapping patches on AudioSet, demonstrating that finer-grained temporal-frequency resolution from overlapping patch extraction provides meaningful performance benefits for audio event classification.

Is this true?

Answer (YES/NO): YES